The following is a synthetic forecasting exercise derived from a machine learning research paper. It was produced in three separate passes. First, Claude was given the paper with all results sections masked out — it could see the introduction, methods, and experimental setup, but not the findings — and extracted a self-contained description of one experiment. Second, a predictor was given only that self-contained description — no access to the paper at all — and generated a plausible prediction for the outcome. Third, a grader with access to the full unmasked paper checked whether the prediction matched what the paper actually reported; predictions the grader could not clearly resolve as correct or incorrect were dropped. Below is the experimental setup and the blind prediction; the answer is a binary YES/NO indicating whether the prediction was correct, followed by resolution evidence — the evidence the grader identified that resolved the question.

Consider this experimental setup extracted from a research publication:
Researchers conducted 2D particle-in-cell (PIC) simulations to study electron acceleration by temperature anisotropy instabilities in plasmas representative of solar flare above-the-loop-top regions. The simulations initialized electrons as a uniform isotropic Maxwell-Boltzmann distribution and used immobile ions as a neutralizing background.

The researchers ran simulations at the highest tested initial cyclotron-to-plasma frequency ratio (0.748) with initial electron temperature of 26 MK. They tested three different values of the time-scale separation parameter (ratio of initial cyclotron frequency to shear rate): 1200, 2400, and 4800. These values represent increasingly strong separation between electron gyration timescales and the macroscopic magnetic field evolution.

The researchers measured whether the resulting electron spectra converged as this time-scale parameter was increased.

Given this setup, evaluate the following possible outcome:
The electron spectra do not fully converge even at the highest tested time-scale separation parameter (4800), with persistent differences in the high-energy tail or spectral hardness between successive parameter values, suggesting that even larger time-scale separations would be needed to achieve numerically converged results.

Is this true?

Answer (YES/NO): NO